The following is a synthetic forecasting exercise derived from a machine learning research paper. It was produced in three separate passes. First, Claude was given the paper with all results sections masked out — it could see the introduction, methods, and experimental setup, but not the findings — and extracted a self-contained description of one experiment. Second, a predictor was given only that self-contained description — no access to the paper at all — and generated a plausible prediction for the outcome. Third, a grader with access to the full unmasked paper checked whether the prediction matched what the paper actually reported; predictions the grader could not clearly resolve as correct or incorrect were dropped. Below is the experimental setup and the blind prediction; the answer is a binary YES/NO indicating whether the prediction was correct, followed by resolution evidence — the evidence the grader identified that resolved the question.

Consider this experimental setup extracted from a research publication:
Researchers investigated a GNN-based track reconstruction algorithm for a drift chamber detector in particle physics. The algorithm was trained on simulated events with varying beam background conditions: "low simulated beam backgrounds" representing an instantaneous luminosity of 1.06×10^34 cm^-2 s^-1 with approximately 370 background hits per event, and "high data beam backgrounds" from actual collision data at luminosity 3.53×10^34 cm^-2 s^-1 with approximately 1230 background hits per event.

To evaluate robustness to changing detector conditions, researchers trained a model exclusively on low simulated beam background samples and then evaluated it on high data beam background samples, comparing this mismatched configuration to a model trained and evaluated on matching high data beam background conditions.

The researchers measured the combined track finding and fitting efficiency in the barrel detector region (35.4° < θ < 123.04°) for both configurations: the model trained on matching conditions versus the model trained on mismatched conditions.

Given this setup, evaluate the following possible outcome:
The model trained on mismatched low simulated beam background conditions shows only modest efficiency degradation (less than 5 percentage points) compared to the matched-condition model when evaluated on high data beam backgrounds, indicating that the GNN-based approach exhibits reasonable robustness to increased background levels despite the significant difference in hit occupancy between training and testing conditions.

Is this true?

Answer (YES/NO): YES